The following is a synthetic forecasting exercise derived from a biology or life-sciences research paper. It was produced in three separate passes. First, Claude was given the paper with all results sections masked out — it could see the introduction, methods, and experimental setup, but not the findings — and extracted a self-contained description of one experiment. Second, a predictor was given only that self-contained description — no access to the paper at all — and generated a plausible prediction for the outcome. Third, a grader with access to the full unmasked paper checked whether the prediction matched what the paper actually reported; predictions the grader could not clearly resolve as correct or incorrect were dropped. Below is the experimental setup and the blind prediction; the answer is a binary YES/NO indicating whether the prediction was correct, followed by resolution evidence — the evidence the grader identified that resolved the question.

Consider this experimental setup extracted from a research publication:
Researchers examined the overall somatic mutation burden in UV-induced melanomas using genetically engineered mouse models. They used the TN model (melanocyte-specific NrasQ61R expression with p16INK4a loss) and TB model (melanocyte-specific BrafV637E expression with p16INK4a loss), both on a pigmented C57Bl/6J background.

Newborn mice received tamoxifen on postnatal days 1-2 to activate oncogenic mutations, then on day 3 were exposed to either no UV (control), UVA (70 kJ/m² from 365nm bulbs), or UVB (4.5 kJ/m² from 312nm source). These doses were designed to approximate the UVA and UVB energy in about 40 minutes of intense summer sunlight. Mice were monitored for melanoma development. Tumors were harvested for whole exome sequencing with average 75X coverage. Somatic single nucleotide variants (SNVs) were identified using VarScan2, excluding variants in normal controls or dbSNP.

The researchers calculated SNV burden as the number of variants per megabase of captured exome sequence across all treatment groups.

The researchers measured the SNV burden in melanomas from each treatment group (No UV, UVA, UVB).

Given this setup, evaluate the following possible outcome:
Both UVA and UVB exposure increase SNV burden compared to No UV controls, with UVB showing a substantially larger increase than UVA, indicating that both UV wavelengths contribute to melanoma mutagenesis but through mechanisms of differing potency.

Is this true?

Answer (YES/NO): NO